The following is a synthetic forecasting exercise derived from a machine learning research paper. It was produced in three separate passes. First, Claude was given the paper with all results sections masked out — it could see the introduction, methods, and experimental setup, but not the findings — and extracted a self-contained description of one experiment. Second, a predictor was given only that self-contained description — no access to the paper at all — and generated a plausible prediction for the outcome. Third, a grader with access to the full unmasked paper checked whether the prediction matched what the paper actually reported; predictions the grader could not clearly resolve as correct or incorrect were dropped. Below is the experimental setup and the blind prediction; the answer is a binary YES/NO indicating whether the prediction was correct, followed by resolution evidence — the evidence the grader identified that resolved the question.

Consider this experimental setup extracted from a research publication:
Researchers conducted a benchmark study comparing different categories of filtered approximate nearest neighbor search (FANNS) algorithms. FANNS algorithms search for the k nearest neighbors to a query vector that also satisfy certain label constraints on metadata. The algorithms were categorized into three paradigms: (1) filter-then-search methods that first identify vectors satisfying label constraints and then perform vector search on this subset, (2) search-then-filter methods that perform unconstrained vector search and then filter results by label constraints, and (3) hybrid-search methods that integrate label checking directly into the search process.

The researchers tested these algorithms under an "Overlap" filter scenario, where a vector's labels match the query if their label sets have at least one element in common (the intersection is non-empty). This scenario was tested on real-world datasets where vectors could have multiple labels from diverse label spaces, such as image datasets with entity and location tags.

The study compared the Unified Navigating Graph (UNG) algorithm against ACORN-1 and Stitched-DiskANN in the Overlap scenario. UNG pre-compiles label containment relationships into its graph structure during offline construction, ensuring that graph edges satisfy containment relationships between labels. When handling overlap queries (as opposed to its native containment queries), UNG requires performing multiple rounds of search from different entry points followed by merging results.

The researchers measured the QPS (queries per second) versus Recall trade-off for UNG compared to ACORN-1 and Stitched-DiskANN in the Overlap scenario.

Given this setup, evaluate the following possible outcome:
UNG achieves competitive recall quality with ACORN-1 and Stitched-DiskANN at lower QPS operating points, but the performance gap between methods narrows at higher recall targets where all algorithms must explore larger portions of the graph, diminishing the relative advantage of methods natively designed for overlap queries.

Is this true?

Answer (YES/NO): NO